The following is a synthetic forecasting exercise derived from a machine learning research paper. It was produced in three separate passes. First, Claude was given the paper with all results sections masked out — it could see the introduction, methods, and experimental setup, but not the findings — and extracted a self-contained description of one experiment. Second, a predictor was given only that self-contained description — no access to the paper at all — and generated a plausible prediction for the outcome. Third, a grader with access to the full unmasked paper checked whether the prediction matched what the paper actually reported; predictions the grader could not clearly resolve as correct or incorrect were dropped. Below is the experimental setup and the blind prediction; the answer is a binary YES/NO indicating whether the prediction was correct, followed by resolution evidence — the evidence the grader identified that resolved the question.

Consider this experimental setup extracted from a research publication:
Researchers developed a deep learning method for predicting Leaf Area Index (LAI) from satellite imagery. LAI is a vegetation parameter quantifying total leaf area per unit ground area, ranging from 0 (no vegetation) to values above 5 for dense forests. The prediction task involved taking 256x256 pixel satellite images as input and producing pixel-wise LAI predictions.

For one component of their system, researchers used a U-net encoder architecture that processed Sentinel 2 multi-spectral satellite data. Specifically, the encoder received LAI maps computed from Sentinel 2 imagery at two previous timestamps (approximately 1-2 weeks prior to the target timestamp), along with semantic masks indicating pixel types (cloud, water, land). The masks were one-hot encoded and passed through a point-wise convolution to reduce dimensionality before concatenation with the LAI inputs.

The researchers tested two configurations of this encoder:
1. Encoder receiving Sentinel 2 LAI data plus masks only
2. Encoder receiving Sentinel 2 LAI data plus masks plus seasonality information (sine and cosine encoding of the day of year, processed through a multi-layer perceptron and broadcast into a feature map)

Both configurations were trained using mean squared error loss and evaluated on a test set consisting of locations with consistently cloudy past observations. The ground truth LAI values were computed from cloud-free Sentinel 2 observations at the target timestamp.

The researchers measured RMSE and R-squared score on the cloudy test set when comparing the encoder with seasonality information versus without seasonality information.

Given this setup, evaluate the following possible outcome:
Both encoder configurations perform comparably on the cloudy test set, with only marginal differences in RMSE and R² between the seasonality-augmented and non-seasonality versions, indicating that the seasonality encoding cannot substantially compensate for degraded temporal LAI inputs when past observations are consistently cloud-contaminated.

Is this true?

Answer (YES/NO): NO